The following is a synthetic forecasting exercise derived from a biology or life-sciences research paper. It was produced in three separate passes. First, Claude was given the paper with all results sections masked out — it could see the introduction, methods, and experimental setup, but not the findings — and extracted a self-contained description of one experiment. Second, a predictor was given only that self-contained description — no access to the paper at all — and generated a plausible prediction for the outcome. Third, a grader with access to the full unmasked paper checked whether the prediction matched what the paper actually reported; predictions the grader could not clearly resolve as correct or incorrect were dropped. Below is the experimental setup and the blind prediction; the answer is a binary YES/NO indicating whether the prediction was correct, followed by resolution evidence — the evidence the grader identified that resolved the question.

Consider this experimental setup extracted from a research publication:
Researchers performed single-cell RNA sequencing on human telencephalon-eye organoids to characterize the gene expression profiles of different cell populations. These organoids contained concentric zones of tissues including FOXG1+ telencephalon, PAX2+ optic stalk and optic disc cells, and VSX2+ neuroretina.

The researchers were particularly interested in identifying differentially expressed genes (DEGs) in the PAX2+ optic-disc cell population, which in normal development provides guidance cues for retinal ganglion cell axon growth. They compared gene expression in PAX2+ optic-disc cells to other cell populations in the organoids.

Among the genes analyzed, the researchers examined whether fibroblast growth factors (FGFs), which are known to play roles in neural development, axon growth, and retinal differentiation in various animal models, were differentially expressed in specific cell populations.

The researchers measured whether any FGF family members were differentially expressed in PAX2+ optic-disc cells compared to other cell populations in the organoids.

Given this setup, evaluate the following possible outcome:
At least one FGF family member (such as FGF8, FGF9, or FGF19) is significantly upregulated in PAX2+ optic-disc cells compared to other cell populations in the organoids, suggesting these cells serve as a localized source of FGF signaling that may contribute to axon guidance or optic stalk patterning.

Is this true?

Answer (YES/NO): YES